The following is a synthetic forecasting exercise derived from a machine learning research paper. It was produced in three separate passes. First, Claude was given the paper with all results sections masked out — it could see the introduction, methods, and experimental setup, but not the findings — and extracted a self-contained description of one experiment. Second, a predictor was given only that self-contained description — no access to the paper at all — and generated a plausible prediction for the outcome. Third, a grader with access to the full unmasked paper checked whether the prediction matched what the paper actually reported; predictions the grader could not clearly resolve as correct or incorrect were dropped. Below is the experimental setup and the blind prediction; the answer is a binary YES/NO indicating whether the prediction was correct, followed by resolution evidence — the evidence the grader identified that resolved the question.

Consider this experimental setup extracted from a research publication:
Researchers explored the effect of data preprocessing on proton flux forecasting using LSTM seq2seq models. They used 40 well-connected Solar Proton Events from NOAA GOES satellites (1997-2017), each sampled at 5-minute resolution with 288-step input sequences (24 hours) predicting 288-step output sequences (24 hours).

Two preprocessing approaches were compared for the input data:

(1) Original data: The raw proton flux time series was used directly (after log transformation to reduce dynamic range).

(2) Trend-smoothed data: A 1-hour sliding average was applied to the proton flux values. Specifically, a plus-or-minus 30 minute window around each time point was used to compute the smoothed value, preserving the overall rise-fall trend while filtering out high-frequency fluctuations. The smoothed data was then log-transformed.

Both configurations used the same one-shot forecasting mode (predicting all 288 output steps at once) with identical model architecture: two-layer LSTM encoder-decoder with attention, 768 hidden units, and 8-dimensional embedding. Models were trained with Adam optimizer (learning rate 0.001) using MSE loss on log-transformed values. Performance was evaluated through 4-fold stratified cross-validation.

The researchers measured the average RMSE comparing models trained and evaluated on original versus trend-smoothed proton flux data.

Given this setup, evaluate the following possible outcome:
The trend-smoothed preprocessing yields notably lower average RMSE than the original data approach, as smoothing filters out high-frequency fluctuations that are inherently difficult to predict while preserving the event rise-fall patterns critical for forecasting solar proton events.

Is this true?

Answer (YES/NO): NO